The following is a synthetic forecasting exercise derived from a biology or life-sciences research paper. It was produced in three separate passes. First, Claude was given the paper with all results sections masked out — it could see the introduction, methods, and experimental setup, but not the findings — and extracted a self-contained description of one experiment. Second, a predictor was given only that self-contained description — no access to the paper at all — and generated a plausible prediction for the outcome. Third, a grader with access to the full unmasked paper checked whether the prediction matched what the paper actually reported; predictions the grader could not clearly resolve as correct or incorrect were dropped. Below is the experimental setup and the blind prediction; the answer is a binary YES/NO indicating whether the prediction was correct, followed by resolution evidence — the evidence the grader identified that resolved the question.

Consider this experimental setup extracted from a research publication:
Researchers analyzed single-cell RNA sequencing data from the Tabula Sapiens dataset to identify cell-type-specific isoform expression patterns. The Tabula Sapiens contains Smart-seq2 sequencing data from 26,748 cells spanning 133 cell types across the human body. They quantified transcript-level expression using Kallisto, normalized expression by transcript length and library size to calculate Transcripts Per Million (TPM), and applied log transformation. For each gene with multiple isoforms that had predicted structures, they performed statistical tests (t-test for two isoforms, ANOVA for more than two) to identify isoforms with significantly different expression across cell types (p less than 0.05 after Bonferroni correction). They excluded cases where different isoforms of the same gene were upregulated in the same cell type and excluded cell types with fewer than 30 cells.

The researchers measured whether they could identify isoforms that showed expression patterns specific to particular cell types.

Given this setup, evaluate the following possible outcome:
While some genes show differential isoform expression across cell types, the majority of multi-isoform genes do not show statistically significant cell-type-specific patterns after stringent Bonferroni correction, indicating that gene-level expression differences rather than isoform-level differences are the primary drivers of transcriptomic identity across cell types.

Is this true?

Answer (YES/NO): NO